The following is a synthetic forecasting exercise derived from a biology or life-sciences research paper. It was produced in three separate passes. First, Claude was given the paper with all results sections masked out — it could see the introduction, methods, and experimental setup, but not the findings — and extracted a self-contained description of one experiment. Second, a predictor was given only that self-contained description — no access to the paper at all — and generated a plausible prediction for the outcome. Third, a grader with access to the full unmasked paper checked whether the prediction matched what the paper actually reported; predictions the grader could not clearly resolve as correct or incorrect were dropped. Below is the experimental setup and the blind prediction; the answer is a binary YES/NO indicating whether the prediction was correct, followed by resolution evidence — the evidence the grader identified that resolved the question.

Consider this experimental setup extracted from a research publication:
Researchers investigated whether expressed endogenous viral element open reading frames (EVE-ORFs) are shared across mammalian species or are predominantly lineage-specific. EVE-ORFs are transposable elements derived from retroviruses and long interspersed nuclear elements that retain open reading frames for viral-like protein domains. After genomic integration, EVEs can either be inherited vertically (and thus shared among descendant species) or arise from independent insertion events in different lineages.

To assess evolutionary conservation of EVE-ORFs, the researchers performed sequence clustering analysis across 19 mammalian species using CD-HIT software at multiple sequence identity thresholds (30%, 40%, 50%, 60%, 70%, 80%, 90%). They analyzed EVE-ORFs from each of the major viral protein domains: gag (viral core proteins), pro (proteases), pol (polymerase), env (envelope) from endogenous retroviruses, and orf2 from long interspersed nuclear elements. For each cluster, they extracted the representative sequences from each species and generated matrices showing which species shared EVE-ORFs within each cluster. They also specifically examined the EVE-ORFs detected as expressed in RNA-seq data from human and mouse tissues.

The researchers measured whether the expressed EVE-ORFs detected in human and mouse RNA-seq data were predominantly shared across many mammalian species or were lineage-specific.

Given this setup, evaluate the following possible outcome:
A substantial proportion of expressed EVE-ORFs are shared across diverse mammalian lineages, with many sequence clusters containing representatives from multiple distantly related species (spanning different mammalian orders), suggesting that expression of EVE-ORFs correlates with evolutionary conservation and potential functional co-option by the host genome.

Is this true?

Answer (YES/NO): NO